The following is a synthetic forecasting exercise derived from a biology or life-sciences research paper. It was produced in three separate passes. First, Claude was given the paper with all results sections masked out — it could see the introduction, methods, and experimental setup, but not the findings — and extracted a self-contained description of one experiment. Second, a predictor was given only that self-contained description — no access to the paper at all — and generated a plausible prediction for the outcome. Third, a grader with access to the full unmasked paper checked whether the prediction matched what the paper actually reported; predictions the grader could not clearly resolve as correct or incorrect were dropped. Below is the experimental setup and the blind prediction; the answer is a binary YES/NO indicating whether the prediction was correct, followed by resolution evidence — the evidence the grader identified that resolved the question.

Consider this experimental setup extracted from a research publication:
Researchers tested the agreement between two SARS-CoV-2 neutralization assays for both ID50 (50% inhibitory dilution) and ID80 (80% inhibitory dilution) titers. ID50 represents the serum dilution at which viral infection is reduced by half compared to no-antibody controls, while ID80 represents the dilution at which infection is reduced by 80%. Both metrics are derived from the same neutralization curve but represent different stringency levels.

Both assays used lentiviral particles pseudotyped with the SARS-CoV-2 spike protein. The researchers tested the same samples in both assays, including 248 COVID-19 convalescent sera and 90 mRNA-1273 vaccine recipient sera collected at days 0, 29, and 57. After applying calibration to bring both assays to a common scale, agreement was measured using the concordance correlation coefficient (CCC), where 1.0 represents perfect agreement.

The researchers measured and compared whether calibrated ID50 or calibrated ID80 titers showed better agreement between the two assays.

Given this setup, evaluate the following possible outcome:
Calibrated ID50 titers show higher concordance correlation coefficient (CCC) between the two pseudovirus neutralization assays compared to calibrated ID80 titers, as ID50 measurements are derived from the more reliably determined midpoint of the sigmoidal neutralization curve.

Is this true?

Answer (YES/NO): YES